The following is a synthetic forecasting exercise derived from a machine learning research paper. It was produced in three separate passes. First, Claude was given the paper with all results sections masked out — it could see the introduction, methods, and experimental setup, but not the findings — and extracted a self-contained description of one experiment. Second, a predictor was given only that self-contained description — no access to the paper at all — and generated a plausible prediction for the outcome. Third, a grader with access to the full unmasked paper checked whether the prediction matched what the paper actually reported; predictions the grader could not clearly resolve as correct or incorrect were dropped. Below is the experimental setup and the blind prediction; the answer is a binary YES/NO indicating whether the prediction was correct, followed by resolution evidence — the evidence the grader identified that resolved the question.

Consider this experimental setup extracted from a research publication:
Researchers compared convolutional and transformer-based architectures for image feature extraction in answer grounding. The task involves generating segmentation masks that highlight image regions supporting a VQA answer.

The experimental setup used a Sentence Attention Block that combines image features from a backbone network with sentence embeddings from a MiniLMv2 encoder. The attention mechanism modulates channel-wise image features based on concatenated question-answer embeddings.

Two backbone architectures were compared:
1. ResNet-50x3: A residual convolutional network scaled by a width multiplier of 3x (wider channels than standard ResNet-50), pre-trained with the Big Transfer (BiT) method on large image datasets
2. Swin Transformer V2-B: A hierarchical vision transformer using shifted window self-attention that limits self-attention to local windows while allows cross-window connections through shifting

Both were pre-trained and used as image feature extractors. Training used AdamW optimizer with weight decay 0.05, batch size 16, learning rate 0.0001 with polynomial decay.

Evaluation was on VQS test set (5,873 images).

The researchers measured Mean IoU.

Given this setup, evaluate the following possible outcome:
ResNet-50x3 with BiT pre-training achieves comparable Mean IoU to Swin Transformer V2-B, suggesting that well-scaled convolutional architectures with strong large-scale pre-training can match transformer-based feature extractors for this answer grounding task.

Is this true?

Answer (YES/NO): NO